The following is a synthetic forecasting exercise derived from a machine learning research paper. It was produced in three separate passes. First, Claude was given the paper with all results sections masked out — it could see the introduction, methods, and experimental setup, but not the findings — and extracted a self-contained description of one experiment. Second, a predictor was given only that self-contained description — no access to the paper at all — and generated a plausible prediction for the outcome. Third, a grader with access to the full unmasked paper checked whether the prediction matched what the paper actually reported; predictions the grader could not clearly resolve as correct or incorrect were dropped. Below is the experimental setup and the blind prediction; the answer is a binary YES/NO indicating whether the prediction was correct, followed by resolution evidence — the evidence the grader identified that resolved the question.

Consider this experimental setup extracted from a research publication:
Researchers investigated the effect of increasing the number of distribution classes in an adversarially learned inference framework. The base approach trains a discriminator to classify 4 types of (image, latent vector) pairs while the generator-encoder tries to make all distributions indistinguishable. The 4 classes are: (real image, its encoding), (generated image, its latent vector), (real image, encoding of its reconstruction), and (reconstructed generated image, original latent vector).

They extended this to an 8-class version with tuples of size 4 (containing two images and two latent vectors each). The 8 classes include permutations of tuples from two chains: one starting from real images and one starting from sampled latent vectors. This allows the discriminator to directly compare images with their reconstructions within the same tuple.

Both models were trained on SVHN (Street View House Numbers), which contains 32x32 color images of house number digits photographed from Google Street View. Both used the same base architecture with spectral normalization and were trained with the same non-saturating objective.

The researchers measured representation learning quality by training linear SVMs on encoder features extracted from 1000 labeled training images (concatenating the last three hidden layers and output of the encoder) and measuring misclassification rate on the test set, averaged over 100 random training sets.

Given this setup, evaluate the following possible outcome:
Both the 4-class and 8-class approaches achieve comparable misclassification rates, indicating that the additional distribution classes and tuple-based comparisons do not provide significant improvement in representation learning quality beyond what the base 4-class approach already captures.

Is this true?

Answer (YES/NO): NO